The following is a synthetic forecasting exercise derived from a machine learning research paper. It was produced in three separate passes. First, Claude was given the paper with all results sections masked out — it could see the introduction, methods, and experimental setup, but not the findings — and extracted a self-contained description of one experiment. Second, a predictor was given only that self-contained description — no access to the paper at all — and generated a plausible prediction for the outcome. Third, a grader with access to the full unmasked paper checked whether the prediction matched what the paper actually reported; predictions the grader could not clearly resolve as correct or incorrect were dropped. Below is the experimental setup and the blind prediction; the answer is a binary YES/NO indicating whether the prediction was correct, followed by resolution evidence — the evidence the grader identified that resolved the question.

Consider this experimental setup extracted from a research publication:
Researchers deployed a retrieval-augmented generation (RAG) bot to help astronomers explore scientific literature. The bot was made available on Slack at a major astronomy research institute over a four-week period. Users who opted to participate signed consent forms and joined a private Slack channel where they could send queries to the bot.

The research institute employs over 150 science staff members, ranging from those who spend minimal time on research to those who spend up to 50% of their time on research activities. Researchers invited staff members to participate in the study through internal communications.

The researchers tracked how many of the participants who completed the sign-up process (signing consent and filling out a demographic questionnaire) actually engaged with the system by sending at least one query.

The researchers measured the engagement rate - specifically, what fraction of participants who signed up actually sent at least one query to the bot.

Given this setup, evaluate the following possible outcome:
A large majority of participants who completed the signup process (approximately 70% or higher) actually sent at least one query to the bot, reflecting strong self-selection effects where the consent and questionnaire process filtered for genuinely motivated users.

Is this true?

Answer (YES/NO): YES